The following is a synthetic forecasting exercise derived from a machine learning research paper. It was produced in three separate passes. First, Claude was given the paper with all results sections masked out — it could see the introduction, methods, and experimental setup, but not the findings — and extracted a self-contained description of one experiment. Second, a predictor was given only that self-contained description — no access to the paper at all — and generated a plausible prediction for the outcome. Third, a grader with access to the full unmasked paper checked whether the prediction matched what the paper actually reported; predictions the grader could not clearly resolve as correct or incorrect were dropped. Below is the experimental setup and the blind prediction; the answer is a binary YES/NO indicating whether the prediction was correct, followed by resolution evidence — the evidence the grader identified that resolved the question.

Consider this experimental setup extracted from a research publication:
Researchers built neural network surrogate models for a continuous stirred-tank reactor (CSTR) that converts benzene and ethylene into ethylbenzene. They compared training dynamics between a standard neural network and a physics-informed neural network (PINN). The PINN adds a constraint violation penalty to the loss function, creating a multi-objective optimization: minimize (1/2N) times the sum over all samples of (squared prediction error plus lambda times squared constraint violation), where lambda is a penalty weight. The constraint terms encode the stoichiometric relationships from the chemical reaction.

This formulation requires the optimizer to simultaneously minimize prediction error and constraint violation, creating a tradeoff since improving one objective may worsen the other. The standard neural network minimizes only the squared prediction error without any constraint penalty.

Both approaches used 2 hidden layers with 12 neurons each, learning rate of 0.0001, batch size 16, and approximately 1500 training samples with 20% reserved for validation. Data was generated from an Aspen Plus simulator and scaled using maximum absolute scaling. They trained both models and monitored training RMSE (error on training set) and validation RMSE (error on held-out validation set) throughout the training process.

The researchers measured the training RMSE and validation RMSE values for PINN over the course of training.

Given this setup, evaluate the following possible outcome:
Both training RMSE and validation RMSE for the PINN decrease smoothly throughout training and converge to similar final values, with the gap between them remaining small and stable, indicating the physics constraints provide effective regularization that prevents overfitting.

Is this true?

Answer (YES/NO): NO